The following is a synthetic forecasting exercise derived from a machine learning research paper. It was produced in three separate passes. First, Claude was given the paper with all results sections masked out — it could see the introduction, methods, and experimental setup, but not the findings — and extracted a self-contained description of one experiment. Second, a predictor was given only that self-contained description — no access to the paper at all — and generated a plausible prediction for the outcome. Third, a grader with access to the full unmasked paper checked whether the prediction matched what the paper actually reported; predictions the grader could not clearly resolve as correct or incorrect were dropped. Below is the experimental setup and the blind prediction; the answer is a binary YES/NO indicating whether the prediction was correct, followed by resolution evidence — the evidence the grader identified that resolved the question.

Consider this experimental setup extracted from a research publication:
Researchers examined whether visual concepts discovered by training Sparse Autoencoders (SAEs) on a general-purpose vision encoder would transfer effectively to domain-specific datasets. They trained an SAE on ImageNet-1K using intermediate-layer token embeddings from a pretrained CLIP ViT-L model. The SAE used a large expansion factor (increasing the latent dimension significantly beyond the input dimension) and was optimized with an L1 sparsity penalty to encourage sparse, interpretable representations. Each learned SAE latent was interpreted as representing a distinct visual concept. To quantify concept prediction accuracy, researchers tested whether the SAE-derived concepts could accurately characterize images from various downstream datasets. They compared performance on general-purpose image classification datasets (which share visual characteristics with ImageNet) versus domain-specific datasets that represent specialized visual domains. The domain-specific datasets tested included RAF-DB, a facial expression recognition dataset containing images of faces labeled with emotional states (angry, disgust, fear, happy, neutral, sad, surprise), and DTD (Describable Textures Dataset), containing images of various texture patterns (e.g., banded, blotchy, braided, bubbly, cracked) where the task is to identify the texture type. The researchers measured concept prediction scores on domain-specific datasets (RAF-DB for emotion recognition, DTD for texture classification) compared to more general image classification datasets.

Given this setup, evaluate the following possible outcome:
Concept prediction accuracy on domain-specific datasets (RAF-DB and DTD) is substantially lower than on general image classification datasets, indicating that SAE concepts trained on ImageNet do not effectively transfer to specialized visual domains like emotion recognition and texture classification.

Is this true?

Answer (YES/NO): YES